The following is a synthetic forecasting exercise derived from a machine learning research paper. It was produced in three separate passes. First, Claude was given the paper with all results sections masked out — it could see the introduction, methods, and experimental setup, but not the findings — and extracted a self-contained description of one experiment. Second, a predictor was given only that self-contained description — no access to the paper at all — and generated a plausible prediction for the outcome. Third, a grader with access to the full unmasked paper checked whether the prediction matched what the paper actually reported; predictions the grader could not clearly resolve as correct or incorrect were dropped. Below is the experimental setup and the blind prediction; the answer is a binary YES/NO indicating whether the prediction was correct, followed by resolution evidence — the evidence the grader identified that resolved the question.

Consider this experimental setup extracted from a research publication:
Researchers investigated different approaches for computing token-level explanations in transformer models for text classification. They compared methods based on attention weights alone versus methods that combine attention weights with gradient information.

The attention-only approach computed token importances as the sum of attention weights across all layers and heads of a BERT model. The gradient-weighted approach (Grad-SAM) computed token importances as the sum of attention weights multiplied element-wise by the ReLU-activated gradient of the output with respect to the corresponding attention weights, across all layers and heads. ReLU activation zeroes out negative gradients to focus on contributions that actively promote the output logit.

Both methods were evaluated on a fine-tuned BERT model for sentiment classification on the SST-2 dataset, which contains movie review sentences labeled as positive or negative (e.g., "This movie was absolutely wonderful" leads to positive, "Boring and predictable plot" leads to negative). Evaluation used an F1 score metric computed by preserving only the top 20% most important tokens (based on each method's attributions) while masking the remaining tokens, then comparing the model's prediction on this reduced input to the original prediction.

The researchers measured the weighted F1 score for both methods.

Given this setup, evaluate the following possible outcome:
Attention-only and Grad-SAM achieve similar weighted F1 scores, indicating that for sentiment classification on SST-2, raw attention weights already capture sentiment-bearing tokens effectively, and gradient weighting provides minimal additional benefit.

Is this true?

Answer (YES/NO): NO